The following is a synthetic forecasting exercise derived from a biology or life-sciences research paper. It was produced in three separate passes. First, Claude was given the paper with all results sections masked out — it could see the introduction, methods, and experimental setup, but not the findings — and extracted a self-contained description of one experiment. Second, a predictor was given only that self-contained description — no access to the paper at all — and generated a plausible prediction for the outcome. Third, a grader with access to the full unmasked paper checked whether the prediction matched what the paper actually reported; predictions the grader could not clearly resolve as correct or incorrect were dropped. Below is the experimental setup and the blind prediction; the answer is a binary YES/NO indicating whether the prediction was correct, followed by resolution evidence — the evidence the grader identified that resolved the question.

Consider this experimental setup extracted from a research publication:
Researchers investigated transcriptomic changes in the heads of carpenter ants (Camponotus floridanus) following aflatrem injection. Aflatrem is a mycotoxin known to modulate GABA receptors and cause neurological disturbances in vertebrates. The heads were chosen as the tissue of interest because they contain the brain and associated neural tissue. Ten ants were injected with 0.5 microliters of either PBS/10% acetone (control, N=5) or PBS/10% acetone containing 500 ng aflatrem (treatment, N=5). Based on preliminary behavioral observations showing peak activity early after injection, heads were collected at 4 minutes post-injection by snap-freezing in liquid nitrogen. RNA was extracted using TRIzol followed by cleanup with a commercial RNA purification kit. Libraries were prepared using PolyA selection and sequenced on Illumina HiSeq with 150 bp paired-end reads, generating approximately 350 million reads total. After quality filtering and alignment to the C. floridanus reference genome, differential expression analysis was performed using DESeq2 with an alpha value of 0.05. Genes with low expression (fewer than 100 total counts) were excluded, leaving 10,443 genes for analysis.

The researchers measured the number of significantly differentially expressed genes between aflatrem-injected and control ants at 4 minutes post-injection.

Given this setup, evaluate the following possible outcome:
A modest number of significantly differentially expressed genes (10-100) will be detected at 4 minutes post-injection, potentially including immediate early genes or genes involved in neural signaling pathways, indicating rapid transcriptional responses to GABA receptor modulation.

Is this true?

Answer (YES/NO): NO